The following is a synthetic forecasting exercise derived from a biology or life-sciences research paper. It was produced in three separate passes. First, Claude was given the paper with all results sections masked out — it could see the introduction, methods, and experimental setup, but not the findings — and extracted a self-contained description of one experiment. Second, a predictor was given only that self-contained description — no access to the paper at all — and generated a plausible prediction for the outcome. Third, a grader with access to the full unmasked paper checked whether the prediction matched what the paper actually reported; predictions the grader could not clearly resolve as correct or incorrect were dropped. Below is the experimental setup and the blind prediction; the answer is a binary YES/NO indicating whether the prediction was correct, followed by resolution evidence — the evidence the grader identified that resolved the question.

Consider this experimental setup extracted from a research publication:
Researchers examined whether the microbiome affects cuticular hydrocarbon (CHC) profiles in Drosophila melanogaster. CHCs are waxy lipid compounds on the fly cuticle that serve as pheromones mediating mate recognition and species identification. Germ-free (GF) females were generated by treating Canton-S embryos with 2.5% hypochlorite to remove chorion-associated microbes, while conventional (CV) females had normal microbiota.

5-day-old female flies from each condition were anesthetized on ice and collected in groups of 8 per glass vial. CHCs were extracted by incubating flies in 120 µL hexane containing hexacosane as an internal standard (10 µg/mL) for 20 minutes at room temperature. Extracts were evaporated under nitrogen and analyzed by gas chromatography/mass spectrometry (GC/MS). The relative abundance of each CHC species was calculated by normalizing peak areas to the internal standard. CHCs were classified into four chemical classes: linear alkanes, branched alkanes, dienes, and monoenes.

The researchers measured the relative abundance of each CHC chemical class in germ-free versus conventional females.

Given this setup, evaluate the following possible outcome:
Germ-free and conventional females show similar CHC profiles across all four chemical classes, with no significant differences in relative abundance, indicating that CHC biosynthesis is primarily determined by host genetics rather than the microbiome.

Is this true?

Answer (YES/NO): YES